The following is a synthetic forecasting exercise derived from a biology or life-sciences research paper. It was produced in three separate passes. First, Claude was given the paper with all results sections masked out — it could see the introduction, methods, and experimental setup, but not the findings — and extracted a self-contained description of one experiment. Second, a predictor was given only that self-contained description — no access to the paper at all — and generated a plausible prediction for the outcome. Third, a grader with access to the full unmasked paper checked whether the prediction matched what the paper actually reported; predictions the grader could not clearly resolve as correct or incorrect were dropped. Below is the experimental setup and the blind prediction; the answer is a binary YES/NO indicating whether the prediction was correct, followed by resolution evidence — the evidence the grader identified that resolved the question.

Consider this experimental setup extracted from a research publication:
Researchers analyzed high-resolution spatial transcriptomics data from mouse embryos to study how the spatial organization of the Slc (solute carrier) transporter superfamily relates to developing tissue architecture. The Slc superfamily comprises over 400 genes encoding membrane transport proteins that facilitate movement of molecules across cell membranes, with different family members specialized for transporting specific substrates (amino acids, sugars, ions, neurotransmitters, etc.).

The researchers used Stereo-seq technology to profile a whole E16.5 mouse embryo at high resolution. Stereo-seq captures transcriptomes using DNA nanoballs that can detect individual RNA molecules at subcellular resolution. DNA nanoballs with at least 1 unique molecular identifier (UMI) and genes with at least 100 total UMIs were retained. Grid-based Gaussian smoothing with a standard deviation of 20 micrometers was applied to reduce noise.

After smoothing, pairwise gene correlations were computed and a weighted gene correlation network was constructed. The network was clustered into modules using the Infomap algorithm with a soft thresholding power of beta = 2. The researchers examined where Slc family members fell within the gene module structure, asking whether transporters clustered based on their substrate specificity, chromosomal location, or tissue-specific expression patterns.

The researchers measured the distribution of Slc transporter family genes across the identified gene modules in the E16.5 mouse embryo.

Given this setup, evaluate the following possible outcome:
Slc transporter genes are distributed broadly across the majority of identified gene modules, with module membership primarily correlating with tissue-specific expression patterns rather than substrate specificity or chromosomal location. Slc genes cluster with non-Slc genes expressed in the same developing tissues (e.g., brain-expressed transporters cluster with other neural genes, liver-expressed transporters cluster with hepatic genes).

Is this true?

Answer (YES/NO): YES